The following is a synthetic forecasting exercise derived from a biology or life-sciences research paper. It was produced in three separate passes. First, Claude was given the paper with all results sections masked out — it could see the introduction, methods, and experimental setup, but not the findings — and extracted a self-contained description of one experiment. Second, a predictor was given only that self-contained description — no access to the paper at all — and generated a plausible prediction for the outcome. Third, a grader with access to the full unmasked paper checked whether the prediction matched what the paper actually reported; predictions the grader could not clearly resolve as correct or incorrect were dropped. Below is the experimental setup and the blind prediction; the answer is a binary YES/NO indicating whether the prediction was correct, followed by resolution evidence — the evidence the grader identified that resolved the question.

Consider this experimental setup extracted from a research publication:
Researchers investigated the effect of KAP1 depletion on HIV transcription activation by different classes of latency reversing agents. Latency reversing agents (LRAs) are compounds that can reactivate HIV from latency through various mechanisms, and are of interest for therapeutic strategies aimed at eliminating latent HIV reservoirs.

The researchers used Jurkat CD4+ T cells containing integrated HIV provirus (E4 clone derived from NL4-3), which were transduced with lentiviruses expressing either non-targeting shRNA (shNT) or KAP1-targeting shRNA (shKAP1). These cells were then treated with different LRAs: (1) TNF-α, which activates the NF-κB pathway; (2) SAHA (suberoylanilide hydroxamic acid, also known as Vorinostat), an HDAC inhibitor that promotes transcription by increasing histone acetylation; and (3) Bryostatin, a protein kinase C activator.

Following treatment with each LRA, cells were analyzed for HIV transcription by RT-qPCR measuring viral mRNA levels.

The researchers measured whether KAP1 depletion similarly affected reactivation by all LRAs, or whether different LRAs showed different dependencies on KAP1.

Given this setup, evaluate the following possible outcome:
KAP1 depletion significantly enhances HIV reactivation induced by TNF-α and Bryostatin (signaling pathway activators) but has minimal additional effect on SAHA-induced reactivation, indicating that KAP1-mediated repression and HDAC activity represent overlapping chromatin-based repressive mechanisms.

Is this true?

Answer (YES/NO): NO